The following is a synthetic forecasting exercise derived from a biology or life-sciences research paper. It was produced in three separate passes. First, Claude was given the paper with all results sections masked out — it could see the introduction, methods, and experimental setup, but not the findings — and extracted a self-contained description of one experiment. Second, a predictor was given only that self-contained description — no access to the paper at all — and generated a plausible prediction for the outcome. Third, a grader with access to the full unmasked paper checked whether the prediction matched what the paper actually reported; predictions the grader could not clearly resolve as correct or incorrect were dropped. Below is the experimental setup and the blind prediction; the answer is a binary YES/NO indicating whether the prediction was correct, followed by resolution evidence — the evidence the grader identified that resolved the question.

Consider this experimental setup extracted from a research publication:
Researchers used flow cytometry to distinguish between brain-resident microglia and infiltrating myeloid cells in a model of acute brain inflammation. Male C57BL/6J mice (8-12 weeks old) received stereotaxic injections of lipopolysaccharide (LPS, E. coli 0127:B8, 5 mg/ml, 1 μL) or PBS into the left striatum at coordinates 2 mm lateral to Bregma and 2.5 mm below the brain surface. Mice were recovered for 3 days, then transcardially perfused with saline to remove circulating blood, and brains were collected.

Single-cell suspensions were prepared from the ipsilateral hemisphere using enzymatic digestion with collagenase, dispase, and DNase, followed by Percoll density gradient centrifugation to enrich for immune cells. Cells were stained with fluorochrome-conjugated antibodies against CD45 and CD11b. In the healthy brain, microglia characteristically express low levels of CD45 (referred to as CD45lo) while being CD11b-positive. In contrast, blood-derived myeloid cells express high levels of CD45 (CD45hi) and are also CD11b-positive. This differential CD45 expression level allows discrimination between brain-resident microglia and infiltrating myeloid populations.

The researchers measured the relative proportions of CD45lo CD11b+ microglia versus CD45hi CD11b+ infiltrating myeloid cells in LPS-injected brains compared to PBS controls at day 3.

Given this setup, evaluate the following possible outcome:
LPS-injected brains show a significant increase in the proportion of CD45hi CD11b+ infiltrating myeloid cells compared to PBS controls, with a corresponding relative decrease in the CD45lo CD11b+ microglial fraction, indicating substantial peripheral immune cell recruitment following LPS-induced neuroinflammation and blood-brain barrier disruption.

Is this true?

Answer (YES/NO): YES